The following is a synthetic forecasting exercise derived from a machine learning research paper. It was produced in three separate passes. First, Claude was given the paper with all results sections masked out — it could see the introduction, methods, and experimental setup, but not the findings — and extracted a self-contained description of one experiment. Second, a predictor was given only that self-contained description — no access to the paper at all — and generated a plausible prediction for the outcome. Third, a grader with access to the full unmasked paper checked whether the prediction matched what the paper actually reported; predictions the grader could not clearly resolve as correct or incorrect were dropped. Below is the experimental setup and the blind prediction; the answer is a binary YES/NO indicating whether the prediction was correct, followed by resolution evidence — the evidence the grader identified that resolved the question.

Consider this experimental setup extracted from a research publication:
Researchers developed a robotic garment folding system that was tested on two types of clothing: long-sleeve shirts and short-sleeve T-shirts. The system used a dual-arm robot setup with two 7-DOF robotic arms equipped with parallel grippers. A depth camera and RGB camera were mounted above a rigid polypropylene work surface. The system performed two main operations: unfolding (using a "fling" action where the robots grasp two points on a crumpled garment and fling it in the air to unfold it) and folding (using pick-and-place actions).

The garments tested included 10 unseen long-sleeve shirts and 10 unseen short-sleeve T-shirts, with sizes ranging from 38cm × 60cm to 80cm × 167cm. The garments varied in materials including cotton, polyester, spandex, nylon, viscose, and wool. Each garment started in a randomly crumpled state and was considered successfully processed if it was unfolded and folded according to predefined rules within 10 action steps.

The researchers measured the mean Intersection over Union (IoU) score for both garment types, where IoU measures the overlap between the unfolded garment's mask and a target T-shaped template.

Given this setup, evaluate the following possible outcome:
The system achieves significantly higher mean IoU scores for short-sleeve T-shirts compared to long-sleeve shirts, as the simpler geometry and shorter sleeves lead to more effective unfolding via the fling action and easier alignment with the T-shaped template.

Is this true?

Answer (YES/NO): YES